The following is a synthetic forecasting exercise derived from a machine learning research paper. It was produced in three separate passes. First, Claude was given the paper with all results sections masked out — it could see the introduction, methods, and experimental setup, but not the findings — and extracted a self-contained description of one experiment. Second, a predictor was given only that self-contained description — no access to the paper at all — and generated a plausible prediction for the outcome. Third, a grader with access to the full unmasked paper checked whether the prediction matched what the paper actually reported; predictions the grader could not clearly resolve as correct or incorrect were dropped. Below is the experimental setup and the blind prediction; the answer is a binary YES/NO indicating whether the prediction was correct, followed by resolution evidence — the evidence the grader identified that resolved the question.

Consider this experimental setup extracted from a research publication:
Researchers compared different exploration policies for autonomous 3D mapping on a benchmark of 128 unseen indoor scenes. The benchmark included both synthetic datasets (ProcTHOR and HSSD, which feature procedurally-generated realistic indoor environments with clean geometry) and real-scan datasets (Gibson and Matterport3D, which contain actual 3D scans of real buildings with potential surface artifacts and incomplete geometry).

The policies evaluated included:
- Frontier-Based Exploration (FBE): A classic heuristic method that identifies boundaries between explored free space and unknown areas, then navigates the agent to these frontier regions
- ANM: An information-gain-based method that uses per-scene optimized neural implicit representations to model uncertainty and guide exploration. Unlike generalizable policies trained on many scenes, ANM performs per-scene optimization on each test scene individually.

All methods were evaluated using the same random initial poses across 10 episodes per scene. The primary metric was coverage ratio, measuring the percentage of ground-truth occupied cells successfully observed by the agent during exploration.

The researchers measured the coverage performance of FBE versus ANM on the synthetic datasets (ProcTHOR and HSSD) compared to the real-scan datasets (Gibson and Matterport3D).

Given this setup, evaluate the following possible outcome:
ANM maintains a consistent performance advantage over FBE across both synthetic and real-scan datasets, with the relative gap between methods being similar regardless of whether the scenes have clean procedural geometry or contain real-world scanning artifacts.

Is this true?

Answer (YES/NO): NO